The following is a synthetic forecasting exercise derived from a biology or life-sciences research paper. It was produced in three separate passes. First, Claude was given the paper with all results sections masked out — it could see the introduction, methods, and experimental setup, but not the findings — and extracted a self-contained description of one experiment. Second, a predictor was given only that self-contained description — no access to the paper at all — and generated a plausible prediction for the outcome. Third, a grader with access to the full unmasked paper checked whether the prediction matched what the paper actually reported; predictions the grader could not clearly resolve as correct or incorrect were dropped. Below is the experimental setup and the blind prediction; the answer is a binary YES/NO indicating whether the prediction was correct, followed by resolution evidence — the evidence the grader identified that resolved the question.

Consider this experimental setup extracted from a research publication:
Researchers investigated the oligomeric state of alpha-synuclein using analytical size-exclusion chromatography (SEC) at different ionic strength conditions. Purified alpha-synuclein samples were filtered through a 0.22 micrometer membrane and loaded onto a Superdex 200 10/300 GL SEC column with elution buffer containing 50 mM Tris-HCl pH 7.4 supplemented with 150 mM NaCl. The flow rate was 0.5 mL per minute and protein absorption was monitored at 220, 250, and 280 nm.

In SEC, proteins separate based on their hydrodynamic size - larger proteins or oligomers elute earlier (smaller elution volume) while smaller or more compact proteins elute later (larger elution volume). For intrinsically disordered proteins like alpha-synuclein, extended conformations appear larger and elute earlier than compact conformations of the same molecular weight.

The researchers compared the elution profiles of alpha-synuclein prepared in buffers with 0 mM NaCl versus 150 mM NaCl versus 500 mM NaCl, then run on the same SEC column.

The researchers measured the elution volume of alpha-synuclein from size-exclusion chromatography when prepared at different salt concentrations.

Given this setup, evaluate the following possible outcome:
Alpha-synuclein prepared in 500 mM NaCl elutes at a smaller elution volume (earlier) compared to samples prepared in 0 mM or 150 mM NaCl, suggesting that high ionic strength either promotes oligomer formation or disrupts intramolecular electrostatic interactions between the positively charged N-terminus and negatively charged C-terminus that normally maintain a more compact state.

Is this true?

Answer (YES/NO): NO